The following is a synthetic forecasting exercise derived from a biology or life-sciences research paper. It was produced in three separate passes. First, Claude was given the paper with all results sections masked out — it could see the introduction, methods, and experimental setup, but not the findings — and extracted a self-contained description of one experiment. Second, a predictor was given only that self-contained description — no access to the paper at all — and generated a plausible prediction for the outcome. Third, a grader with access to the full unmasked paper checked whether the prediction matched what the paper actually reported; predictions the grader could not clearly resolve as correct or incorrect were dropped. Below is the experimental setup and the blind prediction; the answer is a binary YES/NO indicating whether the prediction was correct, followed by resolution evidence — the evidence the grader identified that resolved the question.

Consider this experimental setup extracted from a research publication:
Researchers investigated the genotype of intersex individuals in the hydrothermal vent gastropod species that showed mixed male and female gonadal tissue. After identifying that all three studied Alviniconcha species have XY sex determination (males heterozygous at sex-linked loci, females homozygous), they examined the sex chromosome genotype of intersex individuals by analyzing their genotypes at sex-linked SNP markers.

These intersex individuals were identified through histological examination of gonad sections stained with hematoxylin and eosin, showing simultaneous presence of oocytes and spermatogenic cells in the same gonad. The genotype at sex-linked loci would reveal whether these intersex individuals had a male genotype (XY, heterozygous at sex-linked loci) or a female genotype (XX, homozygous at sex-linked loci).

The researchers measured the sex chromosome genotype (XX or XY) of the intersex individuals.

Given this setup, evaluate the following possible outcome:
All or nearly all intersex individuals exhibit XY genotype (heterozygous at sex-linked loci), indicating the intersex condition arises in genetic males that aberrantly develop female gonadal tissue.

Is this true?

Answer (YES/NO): NO